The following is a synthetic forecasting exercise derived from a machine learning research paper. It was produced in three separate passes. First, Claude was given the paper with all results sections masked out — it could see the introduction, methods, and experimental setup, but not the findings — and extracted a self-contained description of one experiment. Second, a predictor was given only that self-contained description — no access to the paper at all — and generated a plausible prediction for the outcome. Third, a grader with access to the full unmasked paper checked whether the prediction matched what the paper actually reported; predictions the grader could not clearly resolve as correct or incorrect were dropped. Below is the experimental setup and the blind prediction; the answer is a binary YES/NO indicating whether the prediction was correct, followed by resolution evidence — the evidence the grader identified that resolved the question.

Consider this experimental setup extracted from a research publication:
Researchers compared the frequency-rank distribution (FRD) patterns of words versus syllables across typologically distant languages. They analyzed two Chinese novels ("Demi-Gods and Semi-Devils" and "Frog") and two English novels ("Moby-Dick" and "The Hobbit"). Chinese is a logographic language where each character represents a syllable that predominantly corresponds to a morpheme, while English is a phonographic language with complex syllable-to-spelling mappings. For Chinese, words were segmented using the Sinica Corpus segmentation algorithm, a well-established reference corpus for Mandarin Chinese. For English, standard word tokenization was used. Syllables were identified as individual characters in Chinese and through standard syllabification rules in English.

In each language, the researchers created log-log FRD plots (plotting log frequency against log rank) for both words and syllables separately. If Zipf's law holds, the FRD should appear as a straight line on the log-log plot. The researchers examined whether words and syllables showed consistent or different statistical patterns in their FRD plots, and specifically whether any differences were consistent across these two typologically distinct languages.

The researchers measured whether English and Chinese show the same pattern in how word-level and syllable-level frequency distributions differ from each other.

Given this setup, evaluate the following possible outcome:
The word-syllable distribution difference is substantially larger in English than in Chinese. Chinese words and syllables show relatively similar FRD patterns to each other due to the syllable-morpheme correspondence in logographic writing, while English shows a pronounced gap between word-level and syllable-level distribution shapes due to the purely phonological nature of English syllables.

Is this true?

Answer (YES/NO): NO